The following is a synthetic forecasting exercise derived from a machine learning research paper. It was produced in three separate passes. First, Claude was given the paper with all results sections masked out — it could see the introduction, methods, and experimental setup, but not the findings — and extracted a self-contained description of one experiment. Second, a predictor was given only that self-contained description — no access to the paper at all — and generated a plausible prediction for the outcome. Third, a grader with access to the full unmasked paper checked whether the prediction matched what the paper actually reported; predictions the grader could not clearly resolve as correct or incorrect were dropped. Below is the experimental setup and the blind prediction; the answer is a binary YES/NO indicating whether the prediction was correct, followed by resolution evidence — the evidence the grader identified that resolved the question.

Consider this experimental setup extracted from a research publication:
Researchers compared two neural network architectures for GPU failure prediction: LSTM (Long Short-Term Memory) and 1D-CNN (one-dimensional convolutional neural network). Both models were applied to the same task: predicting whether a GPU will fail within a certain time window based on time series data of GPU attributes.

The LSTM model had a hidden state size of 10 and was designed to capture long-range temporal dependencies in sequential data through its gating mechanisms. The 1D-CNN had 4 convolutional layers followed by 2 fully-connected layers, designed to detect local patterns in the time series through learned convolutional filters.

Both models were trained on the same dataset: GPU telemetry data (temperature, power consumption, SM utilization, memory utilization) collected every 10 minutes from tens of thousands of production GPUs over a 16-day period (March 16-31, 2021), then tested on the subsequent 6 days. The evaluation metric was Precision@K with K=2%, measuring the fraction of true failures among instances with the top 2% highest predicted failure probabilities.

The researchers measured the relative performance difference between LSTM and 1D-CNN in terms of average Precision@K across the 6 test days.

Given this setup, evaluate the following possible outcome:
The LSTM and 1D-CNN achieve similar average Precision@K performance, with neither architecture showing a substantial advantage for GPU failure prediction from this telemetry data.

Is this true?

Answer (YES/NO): NO